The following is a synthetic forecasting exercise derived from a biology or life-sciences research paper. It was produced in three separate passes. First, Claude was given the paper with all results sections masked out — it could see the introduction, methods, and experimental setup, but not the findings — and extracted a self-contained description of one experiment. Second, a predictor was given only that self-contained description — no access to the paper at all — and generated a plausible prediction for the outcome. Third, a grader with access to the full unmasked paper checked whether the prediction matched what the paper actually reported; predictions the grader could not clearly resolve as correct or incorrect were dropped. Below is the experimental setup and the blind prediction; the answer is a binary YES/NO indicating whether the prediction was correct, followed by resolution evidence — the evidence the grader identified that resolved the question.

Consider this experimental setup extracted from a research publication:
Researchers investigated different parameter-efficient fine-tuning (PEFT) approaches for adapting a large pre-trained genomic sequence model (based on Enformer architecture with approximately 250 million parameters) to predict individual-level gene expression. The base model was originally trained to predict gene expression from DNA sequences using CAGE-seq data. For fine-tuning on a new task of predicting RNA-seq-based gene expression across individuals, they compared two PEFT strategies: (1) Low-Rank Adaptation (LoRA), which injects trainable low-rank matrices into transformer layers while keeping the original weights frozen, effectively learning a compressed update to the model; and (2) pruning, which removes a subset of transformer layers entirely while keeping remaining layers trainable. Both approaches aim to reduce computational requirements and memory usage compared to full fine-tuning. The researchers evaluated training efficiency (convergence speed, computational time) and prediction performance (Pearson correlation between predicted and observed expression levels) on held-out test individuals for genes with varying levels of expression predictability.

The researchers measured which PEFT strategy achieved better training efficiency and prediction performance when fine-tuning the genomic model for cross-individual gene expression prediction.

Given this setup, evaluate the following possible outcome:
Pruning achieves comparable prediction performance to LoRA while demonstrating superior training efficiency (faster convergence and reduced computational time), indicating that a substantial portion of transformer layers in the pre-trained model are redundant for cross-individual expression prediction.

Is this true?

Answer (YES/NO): NO